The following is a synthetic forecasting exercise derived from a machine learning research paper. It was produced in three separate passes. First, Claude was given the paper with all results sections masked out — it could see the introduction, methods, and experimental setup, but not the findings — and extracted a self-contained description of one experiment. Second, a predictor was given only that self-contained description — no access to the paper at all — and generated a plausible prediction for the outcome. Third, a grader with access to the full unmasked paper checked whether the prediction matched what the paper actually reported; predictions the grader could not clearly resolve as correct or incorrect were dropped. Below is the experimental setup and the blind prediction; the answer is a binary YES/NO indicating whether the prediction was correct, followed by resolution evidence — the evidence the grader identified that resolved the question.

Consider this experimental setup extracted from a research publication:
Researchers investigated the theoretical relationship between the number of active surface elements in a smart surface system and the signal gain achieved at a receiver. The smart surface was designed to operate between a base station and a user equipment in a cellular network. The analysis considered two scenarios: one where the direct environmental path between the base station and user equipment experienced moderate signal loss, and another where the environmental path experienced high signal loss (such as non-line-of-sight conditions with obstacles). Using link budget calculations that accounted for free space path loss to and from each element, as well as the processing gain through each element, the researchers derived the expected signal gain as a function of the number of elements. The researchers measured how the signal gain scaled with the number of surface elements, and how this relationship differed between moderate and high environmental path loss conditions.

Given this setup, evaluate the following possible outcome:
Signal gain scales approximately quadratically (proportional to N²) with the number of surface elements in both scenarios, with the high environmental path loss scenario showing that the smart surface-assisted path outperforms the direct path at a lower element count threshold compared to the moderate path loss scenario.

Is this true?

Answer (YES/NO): NO